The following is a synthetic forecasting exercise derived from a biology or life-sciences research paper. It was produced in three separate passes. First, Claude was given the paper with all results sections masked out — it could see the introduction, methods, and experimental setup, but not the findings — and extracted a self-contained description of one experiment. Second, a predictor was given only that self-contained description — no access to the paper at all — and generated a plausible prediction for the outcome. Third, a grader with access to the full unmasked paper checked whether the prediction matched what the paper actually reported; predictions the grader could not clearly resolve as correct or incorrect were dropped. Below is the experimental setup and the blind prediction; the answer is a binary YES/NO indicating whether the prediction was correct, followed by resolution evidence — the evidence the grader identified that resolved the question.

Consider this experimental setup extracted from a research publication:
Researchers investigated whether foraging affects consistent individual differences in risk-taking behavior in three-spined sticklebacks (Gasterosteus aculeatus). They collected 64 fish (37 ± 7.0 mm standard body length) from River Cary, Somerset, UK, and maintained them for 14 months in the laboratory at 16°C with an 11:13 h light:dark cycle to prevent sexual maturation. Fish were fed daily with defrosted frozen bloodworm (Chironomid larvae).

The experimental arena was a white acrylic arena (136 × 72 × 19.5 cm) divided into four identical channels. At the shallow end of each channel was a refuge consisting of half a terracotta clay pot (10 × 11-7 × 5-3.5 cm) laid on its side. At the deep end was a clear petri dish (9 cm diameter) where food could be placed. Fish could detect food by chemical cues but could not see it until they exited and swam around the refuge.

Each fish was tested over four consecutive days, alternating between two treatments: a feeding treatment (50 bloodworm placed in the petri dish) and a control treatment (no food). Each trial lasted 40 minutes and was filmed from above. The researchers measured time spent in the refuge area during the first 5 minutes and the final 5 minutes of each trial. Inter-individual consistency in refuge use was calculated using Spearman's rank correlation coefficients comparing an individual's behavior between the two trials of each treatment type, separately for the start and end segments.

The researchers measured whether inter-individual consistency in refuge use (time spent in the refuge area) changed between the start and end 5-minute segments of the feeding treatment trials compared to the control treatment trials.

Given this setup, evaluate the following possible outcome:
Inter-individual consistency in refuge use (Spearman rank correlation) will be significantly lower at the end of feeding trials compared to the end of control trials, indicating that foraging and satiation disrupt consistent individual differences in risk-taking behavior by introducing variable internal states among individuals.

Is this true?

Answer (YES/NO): NO